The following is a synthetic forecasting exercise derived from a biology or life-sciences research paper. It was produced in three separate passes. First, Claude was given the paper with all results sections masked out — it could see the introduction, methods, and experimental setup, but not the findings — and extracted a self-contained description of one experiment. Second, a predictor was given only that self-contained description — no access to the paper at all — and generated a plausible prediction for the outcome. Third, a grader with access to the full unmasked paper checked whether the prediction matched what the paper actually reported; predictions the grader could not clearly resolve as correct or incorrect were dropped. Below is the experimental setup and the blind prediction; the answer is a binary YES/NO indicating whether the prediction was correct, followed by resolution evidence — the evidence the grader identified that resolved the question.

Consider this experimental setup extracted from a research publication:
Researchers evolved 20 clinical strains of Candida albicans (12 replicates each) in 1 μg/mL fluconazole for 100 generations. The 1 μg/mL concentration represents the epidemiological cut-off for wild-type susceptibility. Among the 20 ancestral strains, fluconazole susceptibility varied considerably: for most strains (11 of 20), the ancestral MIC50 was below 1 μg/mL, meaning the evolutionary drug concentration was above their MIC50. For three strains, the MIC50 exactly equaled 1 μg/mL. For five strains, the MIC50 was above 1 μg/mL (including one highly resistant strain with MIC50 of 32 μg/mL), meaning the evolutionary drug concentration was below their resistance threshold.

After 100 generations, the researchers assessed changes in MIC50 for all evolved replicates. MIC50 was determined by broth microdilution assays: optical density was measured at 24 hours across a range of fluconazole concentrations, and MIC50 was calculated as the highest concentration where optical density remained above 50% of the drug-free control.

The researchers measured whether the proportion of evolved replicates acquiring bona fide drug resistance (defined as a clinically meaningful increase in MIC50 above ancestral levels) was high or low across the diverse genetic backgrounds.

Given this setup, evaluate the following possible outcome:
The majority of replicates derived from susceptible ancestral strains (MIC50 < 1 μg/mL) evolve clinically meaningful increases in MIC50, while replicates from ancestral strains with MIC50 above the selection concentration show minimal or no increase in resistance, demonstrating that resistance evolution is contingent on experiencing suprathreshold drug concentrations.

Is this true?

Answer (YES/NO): NO